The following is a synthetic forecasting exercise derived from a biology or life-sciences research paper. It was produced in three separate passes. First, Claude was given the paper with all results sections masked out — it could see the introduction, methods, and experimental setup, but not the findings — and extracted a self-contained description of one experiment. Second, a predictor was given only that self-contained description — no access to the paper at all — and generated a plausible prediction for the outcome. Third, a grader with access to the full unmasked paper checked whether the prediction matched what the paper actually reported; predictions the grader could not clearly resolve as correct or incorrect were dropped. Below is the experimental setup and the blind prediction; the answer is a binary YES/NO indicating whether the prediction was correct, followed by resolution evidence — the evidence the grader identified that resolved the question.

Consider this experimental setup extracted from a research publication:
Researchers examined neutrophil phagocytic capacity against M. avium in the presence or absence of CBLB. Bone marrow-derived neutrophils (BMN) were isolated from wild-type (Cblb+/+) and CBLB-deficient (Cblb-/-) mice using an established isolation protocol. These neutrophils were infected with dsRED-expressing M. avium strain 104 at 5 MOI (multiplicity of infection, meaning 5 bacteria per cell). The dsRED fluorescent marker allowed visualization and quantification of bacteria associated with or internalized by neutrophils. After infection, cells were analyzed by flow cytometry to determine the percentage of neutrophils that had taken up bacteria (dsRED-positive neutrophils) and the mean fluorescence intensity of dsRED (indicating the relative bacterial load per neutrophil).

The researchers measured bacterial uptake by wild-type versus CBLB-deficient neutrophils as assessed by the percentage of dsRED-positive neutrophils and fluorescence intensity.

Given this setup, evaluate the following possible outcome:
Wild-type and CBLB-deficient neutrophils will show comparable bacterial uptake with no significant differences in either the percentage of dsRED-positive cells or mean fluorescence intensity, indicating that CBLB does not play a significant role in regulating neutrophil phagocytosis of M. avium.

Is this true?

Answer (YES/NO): YES